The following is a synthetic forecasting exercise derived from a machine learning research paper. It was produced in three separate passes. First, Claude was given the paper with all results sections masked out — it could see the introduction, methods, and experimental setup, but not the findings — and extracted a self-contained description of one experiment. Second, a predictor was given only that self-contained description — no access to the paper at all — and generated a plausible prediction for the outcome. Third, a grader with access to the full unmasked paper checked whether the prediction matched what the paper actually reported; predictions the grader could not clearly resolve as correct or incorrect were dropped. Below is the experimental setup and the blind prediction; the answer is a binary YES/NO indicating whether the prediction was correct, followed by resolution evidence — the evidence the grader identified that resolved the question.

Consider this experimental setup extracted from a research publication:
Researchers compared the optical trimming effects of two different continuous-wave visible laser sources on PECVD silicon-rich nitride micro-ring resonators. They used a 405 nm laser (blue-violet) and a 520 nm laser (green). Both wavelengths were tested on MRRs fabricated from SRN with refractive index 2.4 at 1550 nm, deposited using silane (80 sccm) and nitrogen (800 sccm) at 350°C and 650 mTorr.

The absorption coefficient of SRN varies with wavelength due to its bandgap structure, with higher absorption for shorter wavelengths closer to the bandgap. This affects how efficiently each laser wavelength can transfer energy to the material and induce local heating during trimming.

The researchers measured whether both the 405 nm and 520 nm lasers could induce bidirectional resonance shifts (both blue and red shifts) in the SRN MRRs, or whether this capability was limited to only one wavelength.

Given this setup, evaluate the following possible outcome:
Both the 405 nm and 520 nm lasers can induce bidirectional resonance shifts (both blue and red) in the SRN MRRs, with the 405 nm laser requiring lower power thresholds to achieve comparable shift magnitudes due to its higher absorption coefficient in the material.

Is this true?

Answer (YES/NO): YES